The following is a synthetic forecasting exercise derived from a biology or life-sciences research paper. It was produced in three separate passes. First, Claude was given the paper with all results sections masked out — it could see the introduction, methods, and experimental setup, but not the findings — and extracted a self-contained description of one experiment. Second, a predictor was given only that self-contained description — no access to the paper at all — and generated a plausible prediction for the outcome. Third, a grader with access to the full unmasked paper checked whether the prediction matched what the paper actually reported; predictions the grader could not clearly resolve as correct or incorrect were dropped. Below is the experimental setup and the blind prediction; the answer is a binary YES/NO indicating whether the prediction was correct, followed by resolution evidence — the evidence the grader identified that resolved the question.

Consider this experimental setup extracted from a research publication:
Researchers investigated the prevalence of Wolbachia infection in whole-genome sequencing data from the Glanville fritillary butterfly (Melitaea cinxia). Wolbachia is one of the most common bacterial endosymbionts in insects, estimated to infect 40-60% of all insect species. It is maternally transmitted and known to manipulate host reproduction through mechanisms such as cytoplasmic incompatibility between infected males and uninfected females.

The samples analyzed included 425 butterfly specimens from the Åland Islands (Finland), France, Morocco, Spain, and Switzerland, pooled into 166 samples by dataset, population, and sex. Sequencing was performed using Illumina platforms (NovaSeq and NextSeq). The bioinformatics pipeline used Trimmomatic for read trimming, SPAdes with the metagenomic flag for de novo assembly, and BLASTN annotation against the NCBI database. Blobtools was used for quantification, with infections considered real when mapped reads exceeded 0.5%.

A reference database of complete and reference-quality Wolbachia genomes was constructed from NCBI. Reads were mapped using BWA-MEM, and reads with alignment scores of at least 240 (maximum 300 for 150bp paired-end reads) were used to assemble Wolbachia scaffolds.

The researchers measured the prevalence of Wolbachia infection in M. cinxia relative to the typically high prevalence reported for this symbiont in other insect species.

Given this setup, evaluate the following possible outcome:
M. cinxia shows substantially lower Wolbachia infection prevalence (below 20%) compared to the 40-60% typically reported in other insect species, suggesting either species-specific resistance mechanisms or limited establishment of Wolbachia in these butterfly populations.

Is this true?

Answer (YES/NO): YES